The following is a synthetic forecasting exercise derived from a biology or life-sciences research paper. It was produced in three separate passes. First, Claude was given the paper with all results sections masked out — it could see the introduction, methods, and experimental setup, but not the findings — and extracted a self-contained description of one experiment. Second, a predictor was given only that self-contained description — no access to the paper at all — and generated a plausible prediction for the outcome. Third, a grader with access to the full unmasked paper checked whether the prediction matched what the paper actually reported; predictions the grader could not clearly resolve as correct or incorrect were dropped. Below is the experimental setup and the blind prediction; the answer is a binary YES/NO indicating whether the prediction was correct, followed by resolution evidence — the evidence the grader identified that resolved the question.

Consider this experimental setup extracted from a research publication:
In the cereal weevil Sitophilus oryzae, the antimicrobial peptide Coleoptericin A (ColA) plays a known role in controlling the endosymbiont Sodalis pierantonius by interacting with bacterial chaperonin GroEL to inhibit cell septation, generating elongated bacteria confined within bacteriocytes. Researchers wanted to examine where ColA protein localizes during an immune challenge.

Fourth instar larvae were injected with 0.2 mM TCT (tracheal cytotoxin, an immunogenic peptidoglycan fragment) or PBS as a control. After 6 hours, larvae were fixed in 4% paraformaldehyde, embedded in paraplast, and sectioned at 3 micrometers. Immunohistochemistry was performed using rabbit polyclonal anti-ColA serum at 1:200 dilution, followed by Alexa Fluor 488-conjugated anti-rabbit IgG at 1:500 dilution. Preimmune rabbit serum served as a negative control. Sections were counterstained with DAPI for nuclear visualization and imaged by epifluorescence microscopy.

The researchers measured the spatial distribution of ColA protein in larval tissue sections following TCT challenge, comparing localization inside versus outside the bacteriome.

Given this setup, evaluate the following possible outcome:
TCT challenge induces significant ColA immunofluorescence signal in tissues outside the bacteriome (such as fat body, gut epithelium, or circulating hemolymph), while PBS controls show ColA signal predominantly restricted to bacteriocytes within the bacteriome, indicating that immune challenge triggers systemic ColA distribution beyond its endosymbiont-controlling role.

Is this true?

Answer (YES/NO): YES